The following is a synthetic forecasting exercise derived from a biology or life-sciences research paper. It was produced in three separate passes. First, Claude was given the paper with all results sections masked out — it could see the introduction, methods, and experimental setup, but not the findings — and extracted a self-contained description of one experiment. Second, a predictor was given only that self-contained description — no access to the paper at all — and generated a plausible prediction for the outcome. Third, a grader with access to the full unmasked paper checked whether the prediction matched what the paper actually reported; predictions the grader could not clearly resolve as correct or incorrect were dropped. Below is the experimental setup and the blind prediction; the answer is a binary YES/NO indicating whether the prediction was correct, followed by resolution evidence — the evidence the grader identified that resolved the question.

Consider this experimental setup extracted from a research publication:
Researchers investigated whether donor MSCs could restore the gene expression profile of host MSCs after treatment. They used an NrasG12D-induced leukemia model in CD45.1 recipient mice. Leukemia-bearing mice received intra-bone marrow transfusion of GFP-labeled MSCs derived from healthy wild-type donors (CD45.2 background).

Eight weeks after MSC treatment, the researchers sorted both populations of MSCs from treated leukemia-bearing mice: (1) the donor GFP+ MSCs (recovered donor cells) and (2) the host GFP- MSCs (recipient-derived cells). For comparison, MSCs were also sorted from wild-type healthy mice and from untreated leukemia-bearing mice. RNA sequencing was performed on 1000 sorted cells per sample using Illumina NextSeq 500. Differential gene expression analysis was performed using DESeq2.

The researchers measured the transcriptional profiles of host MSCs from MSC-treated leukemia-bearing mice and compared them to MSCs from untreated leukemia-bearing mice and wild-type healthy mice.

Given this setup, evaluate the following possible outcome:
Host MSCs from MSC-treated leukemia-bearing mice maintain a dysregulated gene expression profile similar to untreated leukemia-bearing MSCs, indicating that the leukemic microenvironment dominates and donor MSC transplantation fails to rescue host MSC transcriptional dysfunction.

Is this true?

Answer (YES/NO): NO